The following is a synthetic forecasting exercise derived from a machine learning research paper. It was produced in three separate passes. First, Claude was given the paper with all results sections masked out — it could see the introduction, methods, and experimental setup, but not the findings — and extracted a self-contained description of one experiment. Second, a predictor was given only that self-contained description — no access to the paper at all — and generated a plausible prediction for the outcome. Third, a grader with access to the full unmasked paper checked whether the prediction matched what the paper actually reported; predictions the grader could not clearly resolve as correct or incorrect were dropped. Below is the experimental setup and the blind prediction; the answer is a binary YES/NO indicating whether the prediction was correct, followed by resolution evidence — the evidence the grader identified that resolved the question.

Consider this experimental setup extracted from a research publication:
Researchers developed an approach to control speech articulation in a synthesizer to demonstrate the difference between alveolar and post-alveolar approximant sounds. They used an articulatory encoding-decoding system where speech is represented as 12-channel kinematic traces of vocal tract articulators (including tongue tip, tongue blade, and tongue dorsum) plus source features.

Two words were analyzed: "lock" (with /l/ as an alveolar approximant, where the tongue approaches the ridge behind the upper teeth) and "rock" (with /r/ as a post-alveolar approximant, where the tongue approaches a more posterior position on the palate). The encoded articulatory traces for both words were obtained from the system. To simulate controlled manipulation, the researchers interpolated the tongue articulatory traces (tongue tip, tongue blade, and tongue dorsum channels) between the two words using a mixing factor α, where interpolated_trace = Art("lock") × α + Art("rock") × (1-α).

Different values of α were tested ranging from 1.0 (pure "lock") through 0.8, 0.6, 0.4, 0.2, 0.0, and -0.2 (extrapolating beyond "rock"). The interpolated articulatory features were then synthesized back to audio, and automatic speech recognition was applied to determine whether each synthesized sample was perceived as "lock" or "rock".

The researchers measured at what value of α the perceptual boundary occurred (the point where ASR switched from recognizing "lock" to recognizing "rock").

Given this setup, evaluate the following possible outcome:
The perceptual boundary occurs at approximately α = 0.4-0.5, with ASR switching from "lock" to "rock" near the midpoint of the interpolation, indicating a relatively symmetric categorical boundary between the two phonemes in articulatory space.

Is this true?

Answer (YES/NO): NO